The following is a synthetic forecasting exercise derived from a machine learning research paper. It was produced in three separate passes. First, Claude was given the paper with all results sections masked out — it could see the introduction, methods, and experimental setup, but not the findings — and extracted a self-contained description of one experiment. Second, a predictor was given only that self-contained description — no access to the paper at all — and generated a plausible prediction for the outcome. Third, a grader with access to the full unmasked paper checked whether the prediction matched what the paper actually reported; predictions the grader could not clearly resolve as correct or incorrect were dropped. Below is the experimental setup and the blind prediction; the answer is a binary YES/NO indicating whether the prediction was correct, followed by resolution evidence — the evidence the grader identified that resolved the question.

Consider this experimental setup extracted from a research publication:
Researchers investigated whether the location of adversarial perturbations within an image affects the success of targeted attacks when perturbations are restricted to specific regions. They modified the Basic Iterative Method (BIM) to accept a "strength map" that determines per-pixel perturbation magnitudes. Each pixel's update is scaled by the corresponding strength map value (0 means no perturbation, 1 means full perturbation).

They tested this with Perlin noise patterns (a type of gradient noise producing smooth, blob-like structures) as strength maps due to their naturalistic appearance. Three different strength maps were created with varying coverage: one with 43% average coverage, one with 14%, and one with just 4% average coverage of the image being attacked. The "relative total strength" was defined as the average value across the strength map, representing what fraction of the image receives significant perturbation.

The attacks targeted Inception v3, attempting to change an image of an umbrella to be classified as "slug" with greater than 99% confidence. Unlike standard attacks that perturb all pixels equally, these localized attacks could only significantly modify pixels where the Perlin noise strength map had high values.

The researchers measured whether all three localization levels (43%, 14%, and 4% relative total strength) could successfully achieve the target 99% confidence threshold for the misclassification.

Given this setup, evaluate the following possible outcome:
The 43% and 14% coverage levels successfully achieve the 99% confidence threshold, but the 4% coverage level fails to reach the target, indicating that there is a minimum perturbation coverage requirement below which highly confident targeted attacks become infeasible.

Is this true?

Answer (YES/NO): NO